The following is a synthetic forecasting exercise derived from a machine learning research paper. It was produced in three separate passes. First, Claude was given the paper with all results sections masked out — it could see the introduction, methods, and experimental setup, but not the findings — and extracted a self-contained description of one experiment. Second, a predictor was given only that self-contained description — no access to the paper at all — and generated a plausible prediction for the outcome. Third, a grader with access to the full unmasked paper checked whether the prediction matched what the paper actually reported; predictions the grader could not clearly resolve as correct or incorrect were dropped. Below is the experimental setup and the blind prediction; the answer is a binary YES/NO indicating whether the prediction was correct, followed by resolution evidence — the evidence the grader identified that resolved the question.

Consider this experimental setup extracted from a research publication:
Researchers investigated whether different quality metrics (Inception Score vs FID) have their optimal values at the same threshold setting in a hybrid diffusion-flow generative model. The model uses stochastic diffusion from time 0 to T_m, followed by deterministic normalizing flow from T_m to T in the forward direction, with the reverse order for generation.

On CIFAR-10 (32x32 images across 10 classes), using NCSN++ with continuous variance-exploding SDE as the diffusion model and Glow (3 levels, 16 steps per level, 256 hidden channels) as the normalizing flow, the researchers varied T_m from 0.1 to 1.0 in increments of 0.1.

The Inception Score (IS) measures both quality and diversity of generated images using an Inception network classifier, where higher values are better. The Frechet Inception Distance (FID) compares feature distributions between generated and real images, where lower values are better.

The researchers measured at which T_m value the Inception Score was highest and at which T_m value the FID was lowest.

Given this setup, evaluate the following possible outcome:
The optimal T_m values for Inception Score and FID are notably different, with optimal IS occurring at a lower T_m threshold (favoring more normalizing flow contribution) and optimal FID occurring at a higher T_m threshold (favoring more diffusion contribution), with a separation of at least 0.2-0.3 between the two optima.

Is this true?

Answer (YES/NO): NO